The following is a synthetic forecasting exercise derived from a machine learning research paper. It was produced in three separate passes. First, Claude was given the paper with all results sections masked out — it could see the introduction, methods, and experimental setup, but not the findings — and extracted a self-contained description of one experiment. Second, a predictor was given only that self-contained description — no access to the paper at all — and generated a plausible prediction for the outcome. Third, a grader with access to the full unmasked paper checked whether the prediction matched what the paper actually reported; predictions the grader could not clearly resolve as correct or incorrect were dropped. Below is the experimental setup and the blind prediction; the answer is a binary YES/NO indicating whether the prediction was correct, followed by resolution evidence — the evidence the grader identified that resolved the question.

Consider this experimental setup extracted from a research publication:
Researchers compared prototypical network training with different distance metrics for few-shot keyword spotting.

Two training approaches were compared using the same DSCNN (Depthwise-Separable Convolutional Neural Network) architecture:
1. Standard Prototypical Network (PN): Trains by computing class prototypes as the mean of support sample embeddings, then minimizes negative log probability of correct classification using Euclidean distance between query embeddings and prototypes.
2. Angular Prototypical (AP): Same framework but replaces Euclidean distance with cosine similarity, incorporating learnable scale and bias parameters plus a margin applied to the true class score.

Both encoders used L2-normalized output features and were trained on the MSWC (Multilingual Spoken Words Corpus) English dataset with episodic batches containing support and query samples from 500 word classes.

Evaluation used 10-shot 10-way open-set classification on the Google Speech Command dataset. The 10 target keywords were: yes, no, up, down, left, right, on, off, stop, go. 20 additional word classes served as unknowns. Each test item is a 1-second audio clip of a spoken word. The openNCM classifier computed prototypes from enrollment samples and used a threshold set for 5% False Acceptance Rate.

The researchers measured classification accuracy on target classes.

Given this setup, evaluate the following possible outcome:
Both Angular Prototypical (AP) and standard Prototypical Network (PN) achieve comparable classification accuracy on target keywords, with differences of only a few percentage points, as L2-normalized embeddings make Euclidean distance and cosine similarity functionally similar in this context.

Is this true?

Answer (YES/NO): NO